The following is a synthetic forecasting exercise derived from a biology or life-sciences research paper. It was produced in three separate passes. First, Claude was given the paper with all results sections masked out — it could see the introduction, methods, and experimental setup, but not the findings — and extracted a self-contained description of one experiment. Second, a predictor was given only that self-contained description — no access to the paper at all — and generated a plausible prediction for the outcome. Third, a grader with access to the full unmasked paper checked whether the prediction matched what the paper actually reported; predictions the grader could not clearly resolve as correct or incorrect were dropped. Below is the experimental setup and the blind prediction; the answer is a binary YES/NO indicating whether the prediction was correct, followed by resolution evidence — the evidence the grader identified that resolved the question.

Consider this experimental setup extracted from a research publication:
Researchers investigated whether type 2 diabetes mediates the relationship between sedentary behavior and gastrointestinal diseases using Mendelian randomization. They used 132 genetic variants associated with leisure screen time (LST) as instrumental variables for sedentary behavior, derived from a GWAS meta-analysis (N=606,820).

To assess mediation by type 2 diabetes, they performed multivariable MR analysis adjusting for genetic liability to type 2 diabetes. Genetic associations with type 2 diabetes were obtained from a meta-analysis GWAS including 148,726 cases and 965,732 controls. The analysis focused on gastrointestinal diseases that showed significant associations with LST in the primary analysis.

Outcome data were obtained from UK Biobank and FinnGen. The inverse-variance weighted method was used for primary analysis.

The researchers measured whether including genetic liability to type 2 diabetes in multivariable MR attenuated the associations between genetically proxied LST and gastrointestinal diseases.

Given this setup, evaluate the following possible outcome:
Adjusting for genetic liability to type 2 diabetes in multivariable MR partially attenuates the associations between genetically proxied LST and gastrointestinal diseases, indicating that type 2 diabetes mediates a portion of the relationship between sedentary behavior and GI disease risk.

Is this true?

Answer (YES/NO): YES